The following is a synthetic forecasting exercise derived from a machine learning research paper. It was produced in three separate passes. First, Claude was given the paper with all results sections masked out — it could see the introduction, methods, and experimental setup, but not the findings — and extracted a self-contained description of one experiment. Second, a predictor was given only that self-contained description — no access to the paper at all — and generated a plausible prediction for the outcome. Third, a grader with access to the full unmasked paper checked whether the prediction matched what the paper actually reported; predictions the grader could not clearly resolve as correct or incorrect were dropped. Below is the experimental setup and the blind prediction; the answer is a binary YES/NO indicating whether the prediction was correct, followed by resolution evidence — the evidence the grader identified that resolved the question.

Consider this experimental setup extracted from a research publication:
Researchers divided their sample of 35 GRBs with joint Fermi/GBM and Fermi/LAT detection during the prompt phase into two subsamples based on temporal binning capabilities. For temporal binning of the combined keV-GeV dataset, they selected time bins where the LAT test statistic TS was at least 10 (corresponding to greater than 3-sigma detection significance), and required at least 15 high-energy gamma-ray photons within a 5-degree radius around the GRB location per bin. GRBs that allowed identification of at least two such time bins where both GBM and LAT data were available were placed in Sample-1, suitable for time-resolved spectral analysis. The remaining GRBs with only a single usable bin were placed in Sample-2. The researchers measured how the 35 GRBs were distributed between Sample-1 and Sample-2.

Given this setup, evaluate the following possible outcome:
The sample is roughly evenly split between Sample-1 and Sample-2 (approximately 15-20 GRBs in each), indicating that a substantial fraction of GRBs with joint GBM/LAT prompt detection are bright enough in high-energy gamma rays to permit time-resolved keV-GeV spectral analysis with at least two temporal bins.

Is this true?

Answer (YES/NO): NO